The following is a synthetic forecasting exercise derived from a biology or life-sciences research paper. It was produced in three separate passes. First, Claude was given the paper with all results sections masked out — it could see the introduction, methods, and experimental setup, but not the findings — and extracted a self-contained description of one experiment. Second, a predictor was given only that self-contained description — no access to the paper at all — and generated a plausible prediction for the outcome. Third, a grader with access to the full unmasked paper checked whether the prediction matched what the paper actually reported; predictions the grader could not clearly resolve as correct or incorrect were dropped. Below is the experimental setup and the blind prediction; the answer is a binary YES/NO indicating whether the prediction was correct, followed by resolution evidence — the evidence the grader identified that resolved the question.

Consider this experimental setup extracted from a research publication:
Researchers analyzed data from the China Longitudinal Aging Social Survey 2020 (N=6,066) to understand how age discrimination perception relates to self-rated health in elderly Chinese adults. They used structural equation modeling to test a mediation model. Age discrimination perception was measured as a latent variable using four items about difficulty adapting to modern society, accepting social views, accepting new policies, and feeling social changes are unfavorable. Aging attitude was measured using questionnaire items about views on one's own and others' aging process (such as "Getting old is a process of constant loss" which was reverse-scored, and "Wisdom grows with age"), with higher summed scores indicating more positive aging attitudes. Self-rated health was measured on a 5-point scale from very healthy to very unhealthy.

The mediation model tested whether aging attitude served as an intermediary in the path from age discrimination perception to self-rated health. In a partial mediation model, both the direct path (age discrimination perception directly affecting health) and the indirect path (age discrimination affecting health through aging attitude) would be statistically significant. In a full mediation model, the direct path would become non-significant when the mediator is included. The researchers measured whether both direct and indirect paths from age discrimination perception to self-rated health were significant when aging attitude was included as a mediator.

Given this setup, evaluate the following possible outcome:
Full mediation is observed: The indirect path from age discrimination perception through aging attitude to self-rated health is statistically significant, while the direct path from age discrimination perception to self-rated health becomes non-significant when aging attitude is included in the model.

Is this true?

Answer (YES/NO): NO